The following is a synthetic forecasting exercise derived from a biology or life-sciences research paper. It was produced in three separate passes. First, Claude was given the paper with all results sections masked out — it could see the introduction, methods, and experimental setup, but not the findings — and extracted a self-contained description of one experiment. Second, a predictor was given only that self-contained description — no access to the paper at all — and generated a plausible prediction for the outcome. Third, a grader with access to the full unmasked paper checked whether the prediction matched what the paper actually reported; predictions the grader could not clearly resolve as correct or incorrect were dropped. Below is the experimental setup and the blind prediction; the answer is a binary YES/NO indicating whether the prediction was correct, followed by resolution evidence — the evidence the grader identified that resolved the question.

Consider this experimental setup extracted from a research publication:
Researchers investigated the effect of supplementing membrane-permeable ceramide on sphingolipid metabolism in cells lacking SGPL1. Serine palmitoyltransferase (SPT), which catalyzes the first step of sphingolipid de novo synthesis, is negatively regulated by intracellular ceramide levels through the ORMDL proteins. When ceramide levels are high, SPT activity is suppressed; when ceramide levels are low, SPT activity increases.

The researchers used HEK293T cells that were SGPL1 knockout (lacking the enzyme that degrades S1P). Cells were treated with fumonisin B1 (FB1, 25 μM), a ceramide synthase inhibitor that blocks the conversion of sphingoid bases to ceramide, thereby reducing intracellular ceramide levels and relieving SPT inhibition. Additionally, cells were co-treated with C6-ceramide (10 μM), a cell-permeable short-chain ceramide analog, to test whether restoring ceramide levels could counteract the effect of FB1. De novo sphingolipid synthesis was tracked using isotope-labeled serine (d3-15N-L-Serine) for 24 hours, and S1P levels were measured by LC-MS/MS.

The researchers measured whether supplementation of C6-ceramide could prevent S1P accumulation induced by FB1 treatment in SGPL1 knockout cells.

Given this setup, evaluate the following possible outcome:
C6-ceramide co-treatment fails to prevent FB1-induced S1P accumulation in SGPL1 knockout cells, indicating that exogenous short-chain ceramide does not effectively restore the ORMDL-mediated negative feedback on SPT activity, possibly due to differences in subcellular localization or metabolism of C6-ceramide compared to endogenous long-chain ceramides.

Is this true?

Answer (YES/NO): NO